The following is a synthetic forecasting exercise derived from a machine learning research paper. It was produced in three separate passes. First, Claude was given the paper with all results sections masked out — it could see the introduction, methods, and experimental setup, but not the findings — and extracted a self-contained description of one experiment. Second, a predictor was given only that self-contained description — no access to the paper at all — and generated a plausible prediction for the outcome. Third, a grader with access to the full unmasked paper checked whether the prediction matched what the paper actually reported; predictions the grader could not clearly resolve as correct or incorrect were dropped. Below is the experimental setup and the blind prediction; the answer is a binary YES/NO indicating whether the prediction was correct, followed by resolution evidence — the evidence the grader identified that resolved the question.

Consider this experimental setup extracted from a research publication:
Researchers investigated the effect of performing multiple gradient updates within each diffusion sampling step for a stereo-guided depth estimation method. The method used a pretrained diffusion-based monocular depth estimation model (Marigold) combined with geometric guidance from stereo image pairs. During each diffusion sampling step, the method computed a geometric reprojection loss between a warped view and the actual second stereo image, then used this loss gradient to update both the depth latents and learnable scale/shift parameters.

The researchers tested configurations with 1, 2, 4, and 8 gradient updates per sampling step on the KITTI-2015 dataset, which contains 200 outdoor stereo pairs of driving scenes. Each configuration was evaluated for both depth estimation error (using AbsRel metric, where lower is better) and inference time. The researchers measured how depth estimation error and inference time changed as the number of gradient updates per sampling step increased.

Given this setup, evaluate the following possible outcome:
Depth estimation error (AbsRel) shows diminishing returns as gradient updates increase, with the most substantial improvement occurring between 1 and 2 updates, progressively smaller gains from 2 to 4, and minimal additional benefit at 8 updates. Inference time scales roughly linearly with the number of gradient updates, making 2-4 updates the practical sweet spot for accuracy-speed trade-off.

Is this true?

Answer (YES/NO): NO